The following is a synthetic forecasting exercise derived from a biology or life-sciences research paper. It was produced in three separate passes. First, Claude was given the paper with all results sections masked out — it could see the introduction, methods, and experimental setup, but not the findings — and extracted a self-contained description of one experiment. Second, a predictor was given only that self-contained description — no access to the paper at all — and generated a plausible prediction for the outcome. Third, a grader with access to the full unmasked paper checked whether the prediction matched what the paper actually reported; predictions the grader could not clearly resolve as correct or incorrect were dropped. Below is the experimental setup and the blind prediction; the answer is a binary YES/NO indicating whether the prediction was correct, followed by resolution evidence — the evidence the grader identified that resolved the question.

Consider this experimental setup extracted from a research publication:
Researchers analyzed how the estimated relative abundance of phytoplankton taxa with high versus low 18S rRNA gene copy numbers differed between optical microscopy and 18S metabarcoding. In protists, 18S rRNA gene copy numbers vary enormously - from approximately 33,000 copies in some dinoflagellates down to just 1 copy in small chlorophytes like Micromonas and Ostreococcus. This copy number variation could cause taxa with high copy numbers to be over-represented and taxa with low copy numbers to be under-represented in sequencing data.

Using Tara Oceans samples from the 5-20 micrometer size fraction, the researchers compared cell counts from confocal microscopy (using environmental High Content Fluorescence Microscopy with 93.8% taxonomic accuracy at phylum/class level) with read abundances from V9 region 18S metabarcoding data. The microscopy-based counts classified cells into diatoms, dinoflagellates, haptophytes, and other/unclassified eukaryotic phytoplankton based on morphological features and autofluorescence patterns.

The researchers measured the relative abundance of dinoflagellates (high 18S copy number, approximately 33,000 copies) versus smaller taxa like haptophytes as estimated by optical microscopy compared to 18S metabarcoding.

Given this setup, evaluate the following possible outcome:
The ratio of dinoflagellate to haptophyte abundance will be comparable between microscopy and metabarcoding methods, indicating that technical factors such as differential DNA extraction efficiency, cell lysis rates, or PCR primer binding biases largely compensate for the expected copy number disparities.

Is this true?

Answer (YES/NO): NO